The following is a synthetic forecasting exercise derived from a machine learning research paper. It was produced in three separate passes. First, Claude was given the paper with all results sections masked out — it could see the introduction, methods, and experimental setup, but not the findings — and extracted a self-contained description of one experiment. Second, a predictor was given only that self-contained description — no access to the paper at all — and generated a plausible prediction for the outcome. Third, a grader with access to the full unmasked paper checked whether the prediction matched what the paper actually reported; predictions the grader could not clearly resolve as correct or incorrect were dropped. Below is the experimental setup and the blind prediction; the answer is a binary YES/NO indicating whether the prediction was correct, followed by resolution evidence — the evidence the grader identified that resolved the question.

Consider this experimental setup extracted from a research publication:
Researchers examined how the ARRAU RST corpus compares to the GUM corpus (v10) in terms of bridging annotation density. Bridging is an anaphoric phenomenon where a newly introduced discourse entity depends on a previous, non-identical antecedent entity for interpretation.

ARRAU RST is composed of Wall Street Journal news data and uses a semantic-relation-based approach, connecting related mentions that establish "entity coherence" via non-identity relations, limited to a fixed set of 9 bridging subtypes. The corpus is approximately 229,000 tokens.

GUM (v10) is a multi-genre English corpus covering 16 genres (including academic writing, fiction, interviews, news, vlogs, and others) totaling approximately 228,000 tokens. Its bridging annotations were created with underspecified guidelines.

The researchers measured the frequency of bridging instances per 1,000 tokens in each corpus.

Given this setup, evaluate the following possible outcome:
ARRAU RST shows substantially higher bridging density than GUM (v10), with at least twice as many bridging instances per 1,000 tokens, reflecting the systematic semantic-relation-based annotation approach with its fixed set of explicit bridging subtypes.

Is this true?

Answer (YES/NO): NO